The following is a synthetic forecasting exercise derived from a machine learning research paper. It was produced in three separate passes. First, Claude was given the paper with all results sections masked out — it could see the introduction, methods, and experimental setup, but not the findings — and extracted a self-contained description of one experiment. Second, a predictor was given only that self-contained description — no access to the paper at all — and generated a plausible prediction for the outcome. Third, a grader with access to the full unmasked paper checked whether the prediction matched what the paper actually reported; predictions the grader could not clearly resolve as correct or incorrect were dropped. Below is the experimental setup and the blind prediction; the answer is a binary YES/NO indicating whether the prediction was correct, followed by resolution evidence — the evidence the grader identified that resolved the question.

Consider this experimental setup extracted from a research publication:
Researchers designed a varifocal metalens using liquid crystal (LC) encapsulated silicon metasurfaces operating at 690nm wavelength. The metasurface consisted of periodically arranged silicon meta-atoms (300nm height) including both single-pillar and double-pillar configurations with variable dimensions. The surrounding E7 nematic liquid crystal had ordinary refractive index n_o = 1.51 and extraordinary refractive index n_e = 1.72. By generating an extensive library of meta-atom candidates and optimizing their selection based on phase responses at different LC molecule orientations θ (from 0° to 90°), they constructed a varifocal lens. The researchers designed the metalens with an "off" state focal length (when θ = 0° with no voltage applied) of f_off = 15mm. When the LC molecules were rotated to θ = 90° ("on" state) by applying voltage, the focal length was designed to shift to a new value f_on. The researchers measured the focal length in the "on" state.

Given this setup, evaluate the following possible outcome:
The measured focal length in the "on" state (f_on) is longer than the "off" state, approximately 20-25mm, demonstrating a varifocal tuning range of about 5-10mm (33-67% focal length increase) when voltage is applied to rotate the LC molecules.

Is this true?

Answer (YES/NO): NO